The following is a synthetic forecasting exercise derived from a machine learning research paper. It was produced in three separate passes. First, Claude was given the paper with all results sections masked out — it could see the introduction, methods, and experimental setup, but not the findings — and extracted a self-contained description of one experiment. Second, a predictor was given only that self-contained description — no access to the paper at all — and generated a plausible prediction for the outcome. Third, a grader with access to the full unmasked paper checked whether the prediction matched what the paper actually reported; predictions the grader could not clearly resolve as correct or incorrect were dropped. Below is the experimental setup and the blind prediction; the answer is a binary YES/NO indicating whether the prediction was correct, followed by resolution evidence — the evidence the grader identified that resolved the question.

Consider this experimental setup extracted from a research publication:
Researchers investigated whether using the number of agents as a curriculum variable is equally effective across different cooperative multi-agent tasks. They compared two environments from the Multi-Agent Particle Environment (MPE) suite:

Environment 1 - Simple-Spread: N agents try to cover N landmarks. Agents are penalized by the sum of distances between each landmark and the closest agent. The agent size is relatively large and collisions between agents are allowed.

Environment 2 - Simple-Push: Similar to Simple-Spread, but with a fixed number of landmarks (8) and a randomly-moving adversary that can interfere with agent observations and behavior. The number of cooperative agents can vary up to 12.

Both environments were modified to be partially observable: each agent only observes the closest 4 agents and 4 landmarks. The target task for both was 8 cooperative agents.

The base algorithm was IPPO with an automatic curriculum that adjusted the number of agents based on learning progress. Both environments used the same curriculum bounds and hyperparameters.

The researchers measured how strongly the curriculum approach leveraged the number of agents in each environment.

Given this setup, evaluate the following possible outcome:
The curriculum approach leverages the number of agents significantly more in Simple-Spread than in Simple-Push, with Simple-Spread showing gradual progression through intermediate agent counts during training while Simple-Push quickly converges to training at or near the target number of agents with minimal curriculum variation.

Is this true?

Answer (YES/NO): NO